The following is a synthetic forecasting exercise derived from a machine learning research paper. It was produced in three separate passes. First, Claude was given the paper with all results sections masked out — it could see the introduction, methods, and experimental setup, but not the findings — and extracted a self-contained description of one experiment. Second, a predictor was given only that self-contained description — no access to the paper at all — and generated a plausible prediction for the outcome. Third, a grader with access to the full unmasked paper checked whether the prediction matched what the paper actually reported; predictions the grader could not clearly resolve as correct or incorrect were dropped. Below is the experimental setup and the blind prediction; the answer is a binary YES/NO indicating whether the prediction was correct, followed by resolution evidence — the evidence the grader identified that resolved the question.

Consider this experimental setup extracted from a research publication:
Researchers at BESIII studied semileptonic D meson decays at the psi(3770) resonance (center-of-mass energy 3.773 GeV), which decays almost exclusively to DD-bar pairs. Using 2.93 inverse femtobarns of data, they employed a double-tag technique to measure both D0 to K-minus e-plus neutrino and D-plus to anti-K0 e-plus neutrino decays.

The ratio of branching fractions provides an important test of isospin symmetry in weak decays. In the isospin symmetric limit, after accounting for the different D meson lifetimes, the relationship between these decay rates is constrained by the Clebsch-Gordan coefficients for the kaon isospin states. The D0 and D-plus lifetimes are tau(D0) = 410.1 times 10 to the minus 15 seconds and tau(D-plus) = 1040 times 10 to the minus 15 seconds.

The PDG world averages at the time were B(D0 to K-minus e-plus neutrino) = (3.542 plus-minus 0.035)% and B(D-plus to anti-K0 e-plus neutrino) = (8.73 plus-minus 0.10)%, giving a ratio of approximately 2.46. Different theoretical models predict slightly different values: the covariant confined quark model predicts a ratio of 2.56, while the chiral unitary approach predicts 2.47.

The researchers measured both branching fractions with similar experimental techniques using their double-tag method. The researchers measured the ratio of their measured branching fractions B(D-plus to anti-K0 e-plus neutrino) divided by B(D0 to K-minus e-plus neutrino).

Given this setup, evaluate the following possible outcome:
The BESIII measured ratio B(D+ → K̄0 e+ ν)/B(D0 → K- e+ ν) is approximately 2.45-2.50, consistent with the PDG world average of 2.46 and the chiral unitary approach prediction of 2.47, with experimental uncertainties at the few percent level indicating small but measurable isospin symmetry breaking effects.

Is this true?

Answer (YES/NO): NO